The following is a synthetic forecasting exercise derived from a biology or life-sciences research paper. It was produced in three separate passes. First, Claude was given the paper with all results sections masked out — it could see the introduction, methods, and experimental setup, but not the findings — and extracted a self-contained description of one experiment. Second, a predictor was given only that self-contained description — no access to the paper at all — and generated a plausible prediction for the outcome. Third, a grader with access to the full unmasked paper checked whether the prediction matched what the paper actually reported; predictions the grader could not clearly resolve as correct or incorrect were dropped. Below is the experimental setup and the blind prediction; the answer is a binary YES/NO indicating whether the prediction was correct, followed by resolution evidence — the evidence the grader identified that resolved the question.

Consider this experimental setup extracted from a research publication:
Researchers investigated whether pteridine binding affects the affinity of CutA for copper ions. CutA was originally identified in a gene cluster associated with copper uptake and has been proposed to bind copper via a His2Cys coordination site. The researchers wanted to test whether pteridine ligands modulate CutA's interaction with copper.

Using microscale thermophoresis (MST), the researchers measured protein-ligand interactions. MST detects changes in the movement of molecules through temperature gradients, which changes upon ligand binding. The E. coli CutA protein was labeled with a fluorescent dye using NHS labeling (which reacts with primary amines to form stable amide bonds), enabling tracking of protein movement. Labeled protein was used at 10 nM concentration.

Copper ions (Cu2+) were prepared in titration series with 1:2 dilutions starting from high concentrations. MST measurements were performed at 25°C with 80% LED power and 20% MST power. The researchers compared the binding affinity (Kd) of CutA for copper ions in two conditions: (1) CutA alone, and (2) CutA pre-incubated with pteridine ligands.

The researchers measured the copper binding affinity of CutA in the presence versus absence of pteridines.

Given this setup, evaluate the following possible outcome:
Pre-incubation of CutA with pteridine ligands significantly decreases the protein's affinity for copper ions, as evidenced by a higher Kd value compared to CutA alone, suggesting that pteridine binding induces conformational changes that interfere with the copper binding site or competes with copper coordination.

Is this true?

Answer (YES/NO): NO